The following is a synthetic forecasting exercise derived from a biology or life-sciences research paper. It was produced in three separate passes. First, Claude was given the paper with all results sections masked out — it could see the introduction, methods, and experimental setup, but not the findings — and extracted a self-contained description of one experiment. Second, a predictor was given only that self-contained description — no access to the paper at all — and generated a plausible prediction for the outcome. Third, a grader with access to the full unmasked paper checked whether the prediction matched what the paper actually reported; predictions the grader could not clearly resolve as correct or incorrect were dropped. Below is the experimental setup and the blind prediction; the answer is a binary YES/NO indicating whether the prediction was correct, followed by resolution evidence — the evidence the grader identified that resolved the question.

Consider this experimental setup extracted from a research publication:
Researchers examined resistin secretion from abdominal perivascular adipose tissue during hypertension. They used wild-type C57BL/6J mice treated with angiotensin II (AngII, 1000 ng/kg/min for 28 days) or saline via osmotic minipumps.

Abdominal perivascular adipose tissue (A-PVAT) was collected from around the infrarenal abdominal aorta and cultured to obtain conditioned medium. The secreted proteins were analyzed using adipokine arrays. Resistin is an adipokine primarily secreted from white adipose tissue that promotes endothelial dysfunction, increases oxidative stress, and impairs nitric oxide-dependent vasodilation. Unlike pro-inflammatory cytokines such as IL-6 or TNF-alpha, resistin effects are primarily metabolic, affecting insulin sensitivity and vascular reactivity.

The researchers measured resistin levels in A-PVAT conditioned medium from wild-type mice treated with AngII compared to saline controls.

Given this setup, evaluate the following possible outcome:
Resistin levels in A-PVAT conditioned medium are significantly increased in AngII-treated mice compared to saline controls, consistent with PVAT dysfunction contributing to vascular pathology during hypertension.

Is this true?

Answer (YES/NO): YES